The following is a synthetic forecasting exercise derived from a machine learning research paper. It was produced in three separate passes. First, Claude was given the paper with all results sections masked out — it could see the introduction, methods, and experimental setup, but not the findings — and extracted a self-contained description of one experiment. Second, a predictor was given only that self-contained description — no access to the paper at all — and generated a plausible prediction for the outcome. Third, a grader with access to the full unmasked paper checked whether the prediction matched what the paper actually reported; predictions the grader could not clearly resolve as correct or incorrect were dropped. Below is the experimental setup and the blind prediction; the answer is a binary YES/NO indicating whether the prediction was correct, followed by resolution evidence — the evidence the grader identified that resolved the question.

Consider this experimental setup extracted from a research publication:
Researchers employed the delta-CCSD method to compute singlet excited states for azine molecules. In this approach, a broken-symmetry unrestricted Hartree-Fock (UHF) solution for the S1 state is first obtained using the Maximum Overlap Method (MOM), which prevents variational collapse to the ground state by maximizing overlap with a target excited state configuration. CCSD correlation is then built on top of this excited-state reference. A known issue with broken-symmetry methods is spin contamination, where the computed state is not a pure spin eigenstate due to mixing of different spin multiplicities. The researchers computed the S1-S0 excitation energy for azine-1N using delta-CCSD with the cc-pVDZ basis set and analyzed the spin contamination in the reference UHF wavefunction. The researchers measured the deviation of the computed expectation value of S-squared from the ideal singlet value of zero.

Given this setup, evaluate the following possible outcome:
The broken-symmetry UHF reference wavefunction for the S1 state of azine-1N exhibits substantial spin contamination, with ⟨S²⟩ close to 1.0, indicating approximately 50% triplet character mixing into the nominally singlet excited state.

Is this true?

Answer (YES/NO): NO